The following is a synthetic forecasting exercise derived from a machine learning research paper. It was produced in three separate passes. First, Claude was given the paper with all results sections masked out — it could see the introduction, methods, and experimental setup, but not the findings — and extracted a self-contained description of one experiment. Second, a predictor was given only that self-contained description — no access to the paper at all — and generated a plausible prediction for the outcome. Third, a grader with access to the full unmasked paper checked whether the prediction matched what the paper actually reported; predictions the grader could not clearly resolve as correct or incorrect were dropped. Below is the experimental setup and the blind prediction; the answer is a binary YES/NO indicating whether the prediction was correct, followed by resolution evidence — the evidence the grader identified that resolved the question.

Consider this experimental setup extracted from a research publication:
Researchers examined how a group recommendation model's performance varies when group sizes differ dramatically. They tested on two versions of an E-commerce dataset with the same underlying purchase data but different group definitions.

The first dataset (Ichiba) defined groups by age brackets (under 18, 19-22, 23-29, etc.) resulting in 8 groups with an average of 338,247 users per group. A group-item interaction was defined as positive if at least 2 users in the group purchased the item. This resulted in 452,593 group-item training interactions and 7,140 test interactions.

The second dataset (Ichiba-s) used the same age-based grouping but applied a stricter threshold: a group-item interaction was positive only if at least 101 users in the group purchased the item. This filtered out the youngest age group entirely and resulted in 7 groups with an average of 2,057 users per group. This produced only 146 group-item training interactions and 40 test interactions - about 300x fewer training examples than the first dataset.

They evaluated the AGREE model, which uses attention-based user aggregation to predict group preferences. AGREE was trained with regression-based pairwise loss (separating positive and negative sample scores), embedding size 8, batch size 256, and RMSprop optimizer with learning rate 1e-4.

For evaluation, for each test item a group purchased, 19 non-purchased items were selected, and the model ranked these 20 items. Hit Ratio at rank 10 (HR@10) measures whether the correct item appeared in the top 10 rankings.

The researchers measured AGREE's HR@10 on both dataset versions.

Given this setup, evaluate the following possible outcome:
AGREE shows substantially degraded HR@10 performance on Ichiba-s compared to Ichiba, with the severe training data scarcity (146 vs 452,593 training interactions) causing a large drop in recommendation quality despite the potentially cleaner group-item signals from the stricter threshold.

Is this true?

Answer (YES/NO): YES